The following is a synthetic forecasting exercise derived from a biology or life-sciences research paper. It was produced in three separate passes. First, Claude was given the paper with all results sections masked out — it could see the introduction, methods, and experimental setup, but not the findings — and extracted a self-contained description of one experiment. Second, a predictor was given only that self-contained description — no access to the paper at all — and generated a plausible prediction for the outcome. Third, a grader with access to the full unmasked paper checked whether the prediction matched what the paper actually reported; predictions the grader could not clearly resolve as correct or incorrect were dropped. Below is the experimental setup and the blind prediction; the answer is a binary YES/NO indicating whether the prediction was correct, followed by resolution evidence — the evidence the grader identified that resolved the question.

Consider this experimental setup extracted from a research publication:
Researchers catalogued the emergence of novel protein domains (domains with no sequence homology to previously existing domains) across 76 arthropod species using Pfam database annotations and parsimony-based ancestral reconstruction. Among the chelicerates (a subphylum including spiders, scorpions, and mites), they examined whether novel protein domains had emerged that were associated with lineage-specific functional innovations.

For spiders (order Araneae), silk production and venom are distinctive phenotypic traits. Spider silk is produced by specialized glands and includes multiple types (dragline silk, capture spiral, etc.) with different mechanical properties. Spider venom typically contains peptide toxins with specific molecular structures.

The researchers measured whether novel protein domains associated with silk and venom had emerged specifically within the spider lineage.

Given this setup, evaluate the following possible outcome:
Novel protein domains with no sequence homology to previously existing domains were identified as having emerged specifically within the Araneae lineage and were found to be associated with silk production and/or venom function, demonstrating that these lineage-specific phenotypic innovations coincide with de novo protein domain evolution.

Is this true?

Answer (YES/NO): YES